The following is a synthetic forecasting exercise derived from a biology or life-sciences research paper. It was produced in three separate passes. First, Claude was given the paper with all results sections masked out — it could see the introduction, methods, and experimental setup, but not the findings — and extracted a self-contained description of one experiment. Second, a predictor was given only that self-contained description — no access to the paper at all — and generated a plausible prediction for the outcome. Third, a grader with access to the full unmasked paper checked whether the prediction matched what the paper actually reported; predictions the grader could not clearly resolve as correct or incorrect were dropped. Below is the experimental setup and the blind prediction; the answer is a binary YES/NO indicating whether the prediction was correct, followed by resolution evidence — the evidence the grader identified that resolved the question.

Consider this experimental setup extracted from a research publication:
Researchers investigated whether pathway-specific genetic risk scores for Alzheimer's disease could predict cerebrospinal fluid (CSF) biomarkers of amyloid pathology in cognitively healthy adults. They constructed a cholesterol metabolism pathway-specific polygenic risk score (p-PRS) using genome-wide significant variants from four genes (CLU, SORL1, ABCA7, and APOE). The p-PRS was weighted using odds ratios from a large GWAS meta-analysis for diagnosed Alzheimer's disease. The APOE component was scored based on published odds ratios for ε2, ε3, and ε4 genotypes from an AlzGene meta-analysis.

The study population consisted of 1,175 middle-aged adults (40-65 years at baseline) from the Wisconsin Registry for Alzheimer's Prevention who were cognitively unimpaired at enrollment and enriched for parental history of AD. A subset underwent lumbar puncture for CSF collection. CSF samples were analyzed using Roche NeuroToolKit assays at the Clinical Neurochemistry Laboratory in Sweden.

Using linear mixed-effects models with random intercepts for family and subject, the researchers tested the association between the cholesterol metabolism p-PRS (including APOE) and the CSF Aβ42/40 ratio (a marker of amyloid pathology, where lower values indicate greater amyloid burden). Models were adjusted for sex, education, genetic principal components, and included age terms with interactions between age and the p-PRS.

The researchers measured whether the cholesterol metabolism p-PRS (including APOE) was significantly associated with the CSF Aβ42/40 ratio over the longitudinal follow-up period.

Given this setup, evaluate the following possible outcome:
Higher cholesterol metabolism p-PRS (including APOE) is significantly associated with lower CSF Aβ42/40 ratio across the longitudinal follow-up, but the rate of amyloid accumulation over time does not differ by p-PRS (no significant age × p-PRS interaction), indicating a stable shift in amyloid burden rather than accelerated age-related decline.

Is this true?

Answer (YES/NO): NO